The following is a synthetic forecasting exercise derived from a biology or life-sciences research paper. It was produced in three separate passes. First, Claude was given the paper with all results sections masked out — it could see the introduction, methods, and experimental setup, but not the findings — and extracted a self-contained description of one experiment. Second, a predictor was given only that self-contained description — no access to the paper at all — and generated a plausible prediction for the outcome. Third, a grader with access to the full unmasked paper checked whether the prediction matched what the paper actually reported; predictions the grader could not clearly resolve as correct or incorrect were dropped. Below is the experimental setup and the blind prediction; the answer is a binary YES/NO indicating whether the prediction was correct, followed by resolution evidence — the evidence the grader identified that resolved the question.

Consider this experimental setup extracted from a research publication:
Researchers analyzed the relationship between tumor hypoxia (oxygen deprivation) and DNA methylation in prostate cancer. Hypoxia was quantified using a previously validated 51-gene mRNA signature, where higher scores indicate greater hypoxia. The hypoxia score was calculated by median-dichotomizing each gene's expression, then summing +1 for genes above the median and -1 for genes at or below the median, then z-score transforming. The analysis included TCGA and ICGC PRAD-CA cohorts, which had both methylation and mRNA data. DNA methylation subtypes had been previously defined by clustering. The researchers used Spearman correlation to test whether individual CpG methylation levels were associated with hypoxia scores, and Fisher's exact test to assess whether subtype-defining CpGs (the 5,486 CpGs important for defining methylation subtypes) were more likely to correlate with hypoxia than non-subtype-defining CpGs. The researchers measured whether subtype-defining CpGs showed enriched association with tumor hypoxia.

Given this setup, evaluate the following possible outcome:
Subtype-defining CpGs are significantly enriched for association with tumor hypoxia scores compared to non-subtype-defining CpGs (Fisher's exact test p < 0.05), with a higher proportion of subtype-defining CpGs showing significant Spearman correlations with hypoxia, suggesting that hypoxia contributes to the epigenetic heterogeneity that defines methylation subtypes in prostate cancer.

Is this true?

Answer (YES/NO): YES